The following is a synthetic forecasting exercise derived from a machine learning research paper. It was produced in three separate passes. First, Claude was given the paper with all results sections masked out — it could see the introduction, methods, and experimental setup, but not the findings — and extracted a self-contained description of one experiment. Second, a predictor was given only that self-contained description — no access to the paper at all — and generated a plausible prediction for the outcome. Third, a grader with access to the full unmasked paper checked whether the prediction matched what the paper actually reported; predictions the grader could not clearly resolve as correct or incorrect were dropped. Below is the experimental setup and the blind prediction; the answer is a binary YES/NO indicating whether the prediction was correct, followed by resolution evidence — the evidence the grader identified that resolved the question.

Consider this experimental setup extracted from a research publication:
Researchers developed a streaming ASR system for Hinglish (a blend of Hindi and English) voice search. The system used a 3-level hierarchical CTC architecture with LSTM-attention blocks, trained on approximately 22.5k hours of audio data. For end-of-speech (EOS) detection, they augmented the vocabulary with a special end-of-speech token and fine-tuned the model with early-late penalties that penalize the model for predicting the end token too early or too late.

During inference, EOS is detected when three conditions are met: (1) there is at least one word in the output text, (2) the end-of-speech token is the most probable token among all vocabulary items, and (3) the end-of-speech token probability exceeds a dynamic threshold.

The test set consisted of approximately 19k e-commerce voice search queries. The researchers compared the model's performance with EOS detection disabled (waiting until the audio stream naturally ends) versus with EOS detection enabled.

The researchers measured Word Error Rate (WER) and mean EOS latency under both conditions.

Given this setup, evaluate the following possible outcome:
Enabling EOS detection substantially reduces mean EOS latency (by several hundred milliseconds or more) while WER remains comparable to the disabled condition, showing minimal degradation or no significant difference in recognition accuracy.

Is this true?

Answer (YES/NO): NO